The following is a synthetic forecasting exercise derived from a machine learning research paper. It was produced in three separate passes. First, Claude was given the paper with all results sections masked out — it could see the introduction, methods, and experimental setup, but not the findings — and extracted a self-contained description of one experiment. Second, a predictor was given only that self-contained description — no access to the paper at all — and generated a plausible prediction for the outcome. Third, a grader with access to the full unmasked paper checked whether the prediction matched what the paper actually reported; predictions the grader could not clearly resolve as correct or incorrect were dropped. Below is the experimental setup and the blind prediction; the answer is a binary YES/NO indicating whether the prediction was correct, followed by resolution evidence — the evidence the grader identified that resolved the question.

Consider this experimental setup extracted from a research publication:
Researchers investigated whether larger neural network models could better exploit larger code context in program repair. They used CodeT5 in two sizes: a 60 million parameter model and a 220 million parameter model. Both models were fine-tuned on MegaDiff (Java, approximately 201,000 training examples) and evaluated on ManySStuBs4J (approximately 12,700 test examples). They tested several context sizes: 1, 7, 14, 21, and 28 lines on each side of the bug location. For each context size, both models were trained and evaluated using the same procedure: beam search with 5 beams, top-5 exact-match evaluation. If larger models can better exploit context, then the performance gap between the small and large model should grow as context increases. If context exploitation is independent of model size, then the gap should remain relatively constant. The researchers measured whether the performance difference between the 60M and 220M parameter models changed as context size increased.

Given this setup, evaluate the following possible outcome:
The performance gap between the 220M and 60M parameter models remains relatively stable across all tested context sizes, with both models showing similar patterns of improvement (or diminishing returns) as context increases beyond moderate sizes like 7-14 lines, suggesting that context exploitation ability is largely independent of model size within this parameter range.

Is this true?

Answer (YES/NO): YES